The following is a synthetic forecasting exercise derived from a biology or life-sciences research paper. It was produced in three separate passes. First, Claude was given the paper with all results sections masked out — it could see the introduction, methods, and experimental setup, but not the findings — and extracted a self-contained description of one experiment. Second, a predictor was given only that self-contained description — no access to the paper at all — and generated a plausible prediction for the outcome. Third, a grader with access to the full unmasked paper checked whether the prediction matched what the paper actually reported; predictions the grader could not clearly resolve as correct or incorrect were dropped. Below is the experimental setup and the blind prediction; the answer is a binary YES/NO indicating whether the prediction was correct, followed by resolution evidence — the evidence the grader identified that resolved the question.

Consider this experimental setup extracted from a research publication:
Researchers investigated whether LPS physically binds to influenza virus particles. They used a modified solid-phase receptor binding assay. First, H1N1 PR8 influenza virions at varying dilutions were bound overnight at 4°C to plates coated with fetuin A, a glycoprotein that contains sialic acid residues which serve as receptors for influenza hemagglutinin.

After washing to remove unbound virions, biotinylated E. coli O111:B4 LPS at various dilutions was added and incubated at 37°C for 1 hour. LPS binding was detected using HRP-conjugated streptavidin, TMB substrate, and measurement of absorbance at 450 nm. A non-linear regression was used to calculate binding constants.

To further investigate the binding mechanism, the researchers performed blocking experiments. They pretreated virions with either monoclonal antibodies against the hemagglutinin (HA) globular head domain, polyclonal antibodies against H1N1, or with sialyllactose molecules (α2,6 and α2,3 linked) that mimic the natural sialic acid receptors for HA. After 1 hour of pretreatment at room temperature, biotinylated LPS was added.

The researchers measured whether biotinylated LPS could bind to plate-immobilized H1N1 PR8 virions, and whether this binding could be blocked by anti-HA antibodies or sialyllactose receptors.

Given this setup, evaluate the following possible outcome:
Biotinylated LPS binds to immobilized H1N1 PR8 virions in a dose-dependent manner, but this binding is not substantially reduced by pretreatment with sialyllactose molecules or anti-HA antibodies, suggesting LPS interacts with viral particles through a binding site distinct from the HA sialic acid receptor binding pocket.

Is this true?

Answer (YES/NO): YES